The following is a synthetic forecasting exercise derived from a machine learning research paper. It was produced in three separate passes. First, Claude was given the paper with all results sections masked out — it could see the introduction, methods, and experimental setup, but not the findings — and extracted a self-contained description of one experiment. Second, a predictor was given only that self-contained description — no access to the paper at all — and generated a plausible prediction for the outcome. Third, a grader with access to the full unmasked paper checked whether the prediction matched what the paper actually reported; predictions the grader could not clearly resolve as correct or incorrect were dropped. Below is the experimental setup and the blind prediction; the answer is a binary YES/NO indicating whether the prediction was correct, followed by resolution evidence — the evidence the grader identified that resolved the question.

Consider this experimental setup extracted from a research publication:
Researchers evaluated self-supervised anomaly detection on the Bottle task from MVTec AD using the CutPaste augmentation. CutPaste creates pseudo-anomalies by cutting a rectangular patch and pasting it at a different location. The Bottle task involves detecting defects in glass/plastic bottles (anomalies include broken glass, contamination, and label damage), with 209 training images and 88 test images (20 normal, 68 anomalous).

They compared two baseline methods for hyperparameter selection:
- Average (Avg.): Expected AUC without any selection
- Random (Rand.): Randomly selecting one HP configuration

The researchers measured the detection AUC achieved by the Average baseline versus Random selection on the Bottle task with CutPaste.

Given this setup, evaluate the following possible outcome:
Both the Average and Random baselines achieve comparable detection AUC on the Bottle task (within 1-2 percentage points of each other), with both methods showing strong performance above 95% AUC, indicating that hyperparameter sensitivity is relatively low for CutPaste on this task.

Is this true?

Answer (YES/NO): NO